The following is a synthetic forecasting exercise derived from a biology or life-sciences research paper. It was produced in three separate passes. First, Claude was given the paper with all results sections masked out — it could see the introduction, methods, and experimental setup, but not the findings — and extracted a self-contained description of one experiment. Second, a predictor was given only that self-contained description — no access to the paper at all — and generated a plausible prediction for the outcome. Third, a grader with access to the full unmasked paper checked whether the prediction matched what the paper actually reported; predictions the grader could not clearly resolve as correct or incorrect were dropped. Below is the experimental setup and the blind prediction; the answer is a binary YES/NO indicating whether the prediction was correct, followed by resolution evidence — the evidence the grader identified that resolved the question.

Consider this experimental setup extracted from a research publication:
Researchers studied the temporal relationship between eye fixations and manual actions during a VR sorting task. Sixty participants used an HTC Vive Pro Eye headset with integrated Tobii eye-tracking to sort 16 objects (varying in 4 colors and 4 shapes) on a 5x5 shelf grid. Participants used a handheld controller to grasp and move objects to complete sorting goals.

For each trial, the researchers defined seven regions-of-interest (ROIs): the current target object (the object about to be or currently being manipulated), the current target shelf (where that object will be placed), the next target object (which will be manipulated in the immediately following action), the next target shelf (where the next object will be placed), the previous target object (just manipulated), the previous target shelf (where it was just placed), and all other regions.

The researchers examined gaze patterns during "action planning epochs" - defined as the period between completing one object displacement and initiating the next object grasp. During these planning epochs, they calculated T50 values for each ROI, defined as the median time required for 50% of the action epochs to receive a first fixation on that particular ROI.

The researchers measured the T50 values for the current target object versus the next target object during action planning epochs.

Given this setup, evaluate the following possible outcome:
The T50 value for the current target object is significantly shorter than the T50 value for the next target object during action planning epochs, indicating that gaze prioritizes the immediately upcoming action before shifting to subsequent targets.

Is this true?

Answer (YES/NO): NO